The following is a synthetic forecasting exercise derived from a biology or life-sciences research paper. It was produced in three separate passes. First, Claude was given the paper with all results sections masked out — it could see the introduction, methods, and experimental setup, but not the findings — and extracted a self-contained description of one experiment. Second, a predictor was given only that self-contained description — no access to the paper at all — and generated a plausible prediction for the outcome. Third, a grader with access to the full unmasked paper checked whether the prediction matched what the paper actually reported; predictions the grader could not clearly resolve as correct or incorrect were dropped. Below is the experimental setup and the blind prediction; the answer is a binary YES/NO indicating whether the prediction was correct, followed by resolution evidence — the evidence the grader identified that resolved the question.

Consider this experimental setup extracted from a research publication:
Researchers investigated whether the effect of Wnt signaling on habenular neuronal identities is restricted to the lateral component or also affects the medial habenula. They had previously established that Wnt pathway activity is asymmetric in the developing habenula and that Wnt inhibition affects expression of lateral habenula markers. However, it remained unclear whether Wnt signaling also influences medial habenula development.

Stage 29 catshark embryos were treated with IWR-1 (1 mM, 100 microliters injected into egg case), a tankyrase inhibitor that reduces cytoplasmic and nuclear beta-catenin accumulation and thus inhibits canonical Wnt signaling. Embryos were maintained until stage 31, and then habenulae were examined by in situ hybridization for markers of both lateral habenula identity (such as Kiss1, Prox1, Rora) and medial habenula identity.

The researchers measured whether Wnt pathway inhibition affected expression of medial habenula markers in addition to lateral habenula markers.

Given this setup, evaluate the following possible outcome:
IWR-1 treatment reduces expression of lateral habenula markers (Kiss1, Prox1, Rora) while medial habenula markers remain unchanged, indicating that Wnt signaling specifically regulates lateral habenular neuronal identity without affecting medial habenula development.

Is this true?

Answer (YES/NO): YES